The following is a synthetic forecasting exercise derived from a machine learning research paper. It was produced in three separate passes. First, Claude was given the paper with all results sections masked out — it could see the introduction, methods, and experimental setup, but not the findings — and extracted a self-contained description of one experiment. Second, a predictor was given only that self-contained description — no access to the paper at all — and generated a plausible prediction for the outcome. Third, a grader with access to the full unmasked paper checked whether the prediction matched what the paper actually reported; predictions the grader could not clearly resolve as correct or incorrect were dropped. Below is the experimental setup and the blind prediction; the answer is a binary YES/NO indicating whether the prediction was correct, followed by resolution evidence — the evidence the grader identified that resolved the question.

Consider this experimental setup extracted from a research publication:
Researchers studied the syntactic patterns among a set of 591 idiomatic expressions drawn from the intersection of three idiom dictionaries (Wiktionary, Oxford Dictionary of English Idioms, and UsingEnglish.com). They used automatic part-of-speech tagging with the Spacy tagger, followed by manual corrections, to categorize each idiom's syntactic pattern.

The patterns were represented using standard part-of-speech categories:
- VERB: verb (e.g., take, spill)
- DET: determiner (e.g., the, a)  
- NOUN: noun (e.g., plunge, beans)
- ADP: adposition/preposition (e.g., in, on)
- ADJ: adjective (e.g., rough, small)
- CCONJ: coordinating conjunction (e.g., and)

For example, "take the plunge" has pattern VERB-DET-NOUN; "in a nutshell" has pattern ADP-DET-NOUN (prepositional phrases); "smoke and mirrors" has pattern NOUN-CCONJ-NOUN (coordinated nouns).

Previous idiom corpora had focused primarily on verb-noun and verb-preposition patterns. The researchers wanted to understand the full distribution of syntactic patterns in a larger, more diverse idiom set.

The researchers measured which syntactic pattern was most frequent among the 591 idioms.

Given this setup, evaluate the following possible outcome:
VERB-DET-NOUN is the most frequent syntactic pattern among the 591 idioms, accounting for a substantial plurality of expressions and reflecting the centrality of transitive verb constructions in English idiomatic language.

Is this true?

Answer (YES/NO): YES